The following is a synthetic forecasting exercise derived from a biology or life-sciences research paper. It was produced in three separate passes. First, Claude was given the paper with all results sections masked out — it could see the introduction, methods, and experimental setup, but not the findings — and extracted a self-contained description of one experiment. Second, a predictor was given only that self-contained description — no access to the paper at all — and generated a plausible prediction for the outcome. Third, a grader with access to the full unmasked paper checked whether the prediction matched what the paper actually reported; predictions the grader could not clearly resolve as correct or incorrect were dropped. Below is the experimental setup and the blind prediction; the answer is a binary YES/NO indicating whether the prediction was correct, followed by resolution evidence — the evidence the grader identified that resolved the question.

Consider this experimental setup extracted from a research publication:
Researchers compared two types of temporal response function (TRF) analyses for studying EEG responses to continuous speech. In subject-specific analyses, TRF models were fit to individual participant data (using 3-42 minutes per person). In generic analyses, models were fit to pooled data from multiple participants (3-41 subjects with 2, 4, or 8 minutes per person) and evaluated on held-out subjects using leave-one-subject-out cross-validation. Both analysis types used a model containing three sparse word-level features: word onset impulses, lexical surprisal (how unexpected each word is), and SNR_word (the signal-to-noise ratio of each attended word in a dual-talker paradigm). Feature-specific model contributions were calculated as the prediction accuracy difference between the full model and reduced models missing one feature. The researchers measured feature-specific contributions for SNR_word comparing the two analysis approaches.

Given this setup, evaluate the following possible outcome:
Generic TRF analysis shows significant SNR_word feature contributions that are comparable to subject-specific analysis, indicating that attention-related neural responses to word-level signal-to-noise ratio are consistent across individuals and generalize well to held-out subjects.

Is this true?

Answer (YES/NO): NO